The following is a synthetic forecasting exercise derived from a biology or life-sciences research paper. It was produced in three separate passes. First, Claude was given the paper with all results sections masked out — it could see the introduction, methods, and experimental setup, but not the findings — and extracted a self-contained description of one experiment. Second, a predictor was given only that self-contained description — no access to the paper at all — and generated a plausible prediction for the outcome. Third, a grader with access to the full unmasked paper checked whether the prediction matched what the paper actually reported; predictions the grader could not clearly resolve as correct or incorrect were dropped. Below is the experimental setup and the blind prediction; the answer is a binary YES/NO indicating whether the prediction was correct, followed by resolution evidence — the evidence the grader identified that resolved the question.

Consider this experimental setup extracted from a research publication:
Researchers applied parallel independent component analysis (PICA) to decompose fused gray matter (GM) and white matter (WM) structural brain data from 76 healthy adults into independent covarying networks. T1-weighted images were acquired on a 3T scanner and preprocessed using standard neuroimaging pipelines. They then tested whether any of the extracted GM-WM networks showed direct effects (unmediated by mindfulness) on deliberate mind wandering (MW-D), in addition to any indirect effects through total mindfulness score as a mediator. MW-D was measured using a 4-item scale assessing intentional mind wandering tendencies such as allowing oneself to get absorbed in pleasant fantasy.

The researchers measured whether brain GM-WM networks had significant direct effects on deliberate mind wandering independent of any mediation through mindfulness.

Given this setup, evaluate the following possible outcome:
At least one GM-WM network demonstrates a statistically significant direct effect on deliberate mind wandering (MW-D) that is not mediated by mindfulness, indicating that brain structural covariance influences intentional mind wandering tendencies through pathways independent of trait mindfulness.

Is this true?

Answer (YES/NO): YES